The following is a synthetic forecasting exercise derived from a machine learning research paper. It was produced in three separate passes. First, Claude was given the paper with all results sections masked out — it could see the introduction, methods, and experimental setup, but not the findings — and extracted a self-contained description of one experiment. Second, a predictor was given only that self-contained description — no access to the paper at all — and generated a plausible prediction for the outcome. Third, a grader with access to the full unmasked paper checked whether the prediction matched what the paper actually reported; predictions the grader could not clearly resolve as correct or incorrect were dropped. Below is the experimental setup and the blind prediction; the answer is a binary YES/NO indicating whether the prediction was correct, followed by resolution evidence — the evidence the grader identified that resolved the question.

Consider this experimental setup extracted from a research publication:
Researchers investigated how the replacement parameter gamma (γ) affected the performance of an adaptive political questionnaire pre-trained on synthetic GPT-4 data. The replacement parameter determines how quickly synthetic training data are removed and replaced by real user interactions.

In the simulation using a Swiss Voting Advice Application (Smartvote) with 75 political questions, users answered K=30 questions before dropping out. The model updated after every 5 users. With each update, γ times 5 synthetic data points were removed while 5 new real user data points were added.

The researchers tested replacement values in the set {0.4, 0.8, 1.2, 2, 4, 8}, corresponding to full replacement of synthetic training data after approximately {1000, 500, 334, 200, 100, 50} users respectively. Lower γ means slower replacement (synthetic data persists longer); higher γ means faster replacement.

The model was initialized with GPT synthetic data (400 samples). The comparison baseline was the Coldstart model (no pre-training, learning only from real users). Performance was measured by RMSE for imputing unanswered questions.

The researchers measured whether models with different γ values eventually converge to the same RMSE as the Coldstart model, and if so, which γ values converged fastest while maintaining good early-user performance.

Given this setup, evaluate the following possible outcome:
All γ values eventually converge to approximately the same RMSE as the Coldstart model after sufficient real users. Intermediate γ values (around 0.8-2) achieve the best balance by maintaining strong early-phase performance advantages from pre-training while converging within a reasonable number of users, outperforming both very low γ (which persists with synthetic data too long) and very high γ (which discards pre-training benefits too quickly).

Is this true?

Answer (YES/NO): NO